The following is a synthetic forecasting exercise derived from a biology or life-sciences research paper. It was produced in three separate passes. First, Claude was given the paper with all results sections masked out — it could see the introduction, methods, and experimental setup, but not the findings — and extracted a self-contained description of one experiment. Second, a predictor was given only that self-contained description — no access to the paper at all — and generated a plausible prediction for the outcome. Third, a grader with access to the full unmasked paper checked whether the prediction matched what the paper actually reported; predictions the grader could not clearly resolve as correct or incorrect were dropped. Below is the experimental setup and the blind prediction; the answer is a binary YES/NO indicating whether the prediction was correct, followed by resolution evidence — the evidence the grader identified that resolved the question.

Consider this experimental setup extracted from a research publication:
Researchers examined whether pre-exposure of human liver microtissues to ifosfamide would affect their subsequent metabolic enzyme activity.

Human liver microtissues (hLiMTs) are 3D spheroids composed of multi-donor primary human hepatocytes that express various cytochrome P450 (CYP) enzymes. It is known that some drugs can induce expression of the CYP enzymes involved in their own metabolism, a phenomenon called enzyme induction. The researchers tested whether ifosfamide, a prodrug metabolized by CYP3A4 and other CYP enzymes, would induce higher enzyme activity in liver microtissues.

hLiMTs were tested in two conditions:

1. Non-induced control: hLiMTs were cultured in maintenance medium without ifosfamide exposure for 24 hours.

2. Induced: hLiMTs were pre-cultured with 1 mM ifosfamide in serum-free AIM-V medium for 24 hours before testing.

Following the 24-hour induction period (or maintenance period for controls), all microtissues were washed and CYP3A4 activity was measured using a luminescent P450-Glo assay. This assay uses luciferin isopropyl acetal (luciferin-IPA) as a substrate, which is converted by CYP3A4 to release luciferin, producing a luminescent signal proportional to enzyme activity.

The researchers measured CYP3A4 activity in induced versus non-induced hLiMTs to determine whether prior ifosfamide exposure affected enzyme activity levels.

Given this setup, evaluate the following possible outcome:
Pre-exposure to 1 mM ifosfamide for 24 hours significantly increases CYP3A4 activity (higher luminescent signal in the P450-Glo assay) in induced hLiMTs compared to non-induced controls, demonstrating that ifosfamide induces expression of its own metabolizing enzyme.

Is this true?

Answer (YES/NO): YES